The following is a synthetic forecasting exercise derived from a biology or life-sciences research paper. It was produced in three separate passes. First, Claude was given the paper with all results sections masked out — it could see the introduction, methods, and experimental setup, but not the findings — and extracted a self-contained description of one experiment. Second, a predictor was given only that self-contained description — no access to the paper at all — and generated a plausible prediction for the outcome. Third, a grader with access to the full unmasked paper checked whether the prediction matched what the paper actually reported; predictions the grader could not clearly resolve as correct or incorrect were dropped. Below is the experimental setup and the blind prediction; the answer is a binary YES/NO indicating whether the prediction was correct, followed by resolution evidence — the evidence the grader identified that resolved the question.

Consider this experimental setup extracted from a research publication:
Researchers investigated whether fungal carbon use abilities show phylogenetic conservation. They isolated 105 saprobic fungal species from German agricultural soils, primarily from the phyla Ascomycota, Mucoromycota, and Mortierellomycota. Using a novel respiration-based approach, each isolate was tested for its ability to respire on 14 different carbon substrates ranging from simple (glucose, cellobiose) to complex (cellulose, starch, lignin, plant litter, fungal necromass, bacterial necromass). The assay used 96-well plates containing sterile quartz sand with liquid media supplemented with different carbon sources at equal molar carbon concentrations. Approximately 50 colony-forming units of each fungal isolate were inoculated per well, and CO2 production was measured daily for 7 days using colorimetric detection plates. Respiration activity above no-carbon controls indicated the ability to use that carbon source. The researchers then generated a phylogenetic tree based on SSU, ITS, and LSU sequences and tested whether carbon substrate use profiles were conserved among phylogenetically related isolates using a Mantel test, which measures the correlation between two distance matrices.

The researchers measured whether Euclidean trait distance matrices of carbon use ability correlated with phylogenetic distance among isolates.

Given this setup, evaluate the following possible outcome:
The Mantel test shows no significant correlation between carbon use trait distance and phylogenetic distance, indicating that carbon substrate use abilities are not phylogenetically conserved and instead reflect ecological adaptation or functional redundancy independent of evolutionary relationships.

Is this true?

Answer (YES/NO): YES